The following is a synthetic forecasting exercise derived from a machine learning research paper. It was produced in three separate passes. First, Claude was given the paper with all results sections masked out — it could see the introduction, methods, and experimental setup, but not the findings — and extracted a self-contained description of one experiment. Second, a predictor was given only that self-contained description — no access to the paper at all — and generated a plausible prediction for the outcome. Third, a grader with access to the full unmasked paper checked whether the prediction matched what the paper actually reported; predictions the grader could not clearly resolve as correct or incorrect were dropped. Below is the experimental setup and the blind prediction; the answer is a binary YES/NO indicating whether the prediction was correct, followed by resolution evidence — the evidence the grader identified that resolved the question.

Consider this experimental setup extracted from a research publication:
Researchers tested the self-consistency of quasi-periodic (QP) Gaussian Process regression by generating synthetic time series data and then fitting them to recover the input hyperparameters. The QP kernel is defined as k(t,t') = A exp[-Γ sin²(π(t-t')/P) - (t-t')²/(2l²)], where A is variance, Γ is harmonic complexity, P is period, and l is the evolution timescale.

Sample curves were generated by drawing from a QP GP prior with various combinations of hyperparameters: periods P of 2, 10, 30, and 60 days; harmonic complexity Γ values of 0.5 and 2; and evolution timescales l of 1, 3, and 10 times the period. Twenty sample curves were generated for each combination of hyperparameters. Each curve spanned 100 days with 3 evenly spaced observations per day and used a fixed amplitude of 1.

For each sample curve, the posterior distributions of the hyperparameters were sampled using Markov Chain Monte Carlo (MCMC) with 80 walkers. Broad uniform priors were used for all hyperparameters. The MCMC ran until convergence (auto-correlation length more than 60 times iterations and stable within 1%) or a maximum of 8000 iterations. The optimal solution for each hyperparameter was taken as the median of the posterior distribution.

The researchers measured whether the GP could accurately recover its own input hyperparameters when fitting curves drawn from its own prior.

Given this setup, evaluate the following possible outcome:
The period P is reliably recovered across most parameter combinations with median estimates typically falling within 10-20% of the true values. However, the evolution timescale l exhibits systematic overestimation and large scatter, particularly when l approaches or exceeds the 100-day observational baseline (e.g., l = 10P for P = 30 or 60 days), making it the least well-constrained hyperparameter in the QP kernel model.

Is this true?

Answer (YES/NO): NO